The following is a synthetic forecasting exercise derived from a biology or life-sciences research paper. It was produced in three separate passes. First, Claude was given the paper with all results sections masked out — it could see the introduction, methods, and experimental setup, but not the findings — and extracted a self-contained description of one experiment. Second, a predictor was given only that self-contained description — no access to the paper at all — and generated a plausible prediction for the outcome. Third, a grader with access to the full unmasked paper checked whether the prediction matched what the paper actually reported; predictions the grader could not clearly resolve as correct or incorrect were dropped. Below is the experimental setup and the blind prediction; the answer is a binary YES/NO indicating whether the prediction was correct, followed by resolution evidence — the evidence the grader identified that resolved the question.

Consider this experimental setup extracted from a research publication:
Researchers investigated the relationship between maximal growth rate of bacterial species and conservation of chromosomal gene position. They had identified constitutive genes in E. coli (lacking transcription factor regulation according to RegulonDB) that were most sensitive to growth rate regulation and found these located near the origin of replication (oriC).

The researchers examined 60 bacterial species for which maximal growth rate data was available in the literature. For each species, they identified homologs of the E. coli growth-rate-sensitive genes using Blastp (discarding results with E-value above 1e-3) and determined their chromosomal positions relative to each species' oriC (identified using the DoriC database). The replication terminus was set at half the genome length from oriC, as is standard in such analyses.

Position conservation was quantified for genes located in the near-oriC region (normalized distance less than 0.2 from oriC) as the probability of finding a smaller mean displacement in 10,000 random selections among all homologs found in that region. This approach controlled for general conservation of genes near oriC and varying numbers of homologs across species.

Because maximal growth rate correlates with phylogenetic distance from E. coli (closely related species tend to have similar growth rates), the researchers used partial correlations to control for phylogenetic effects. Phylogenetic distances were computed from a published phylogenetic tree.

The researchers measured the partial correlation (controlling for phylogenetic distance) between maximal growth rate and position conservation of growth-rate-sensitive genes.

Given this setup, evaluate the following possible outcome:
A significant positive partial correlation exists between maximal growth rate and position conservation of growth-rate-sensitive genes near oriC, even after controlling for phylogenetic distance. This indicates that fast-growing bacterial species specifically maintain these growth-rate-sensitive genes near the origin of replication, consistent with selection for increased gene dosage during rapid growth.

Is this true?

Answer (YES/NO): YES